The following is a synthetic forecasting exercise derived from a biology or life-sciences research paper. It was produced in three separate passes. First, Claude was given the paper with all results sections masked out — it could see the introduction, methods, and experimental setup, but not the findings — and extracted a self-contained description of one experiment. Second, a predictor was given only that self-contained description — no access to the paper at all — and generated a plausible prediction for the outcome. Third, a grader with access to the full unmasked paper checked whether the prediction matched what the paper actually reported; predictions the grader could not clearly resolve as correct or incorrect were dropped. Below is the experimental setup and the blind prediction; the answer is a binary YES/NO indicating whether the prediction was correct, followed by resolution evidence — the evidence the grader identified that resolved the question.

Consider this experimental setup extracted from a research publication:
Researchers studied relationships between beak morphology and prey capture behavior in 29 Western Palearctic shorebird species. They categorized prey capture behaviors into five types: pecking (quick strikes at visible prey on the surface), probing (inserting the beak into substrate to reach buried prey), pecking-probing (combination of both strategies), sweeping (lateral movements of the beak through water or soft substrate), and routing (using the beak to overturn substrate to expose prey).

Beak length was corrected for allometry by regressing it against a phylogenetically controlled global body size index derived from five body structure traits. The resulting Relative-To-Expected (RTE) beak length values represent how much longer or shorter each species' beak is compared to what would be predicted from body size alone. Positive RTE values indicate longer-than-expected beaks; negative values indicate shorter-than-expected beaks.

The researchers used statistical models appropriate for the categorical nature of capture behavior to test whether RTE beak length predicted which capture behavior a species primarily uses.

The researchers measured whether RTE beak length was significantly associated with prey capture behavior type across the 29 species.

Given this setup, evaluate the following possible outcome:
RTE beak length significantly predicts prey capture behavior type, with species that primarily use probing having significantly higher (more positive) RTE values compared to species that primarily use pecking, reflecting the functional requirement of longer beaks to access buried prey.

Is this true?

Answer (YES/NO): YES